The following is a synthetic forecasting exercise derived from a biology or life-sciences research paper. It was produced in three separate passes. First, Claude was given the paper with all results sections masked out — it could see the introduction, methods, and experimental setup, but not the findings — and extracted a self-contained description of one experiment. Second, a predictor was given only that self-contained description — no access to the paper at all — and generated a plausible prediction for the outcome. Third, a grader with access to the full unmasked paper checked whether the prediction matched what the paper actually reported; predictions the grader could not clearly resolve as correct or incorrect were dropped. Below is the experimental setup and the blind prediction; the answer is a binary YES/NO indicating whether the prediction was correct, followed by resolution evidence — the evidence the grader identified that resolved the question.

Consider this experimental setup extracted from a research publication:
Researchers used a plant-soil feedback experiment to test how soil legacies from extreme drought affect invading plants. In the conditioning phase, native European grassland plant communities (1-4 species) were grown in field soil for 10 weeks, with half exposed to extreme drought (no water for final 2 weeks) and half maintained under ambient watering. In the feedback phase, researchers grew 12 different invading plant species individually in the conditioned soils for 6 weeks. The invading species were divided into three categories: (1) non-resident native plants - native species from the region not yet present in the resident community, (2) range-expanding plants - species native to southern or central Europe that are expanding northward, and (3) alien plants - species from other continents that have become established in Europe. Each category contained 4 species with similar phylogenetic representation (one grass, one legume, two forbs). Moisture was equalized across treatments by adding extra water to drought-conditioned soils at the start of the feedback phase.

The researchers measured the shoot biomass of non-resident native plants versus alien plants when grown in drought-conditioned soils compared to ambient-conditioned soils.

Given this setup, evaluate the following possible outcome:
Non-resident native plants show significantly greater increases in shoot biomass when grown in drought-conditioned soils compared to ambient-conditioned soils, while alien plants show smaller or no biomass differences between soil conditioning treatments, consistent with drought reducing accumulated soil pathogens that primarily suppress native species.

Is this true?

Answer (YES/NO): NO